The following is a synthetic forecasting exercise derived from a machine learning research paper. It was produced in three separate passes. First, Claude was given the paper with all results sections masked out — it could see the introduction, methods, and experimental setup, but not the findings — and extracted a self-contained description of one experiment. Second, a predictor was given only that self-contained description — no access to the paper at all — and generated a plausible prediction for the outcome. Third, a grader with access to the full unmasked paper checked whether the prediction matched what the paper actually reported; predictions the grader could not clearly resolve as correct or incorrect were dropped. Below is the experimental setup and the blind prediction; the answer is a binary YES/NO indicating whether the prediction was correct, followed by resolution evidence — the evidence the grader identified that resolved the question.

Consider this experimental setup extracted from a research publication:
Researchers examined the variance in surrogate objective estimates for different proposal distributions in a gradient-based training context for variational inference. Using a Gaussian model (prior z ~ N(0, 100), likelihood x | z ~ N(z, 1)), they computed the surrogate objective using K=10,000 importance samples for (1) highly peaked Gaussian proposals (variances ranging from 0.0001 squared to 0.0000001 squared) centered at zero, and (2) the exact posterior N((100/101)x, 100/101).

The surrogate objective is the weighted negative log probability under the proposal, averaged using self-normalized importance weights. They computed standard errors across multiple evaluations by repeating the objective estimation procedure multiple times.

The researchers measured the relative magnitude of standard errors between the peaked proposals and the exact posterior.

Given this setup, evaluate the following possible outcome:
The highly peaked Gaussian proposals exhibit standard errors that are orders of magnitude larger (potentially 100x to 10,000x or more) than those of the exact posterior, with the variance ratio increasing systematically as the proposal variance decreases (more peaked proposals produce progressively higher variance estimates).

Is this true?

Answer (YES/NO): NO